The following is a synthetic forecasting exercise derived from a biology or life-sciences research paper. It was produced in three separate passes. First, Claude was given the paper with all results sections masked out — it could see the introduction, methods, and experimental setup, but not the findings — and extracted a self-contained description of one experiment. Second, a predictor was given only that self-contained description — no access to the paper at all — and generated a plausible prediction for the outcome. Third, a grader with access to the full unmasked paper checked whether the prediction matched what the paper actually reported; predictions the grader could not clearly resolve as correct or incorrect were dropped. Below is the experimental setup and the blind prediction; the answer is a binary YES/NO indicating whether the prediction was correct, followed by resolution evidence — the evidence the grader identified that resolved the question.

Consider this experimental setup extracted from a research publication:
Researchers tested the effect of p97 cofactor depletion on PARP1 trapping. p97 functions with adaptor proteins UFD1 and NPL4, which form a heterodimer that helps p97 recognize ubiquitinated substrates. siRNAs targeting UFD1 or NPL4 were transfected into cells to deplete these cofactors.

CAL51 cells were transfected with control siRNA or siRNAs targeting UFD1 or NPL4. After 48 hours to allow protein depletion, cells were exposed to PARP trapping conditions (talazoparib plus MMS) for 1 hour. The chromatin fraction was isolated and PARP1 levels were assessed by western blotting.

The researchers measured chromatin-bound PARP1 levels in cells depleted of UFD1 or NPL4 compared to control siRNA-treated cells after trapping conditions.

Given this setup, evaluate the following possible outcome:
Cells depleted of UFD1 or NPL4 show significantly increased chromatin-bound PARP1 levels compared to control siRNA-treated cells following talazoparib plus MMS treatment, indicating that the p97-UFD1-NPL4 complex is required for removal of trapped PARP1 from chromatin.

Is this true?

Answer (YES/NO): NO